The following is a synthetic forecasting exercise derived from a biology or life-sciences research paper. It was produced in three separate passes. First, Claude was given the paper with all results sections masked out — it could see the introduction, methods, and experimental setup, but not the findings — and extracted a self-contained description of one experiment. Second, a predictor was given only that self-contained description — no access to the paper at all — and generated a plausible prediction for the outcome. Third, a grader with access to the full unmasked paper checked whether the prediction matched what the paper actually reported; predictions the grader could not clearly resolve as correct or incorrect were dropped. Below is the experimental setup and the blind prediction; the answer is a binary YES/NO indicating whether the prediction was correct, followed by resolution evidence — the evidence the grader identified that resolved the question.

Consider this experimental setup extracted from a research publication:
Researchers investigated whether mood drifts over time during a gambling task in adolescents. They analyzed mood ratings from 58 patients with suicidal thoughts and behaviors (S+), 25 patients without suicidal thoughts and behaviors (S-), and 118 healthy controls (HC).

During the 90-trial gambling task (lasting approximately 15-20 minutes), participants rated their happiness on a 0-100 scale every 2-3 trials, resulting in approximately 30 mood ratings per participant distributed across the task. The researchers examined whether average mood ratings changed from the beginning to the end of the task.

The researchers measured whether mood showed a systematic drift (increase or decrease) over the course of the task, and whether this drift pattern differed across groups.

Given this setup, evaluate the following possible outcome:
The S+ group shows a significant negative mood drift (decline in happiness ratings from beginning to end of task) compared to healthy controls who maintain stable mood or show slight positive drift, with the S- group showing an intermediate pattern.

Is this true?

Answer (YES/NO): NO